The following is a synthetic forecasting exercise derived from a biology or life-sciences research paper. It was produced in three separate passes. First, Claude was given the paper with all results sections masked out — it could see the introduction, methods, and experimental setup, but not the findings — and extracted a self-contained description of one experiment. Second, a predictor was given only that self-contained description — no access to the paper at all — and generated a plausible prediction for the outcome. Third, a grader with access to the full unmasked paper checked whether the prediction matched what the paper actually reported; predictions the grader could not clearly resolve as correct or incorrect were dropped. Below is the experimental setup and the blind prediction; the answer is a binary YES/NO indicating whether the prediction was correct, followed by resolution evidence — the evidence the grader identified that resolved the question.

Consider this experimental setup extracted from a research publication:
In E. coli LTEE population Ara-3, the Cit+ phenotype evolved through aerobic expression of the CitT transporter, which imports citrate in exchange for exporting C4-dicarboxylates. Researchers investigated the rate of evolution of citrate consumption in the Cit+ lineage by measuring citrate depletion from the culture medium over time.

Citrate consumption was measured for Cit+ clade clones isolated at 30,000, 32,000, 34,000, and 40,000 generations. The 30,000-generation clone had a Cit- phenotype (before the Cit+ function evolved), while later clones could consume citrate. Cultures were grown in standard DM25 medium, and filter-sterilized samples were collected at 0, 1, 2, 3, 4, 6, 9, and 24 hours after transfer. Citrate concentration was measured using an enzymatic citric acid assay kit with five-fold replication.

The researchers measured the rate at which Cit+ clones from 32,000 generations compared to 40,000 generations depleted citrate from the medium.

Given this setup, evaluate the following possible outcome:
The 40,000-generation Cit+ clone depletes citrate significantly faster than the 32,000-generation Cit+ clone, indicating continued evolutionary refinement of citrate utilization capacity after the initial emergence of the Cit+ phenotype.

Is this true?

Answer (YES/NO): YES